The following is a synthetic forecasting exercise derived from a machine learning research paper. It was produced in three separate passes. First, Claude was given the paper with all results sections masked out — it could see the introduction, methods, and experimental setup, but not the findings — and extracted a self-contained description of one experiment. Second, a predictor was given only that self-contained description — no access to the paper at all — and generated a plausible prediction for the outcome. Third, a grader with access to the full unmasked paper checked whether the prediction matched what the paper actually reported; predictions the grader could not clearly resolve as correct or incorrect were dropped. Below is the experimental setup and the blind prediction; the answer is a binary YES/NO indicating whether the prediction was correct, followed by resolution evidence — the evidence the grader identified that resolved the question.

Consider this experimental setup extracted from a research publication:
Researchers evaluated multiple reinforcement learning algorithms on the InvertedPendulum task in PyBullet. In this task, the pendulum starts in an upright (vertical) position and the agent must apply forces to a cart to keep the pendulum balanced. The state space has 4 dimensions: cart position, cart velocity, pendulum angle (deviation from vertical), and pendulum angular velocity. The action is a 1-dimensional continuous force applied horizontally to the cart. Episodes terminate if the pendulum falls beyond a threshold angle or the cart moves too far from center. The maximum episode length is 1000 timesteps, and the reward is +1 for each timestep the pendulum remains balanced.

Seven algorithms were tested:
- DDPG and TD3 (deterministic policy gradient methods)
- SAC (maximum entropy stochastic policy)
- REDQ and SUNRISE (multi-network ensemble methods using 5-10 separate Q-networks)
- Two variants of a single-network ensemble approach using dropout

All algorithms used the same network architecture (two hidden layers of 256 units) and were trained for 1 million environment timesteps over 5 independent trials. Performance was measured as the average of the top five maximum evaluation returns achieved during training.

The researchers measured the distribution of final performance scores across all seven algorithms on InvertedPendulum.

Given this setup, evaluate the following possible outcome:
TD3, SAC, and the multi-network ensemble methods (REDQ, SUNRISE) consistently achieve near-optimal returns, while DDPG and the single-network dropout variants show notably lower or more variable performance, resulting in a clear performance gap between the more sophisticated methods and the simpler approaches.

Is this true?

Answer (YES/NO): NO